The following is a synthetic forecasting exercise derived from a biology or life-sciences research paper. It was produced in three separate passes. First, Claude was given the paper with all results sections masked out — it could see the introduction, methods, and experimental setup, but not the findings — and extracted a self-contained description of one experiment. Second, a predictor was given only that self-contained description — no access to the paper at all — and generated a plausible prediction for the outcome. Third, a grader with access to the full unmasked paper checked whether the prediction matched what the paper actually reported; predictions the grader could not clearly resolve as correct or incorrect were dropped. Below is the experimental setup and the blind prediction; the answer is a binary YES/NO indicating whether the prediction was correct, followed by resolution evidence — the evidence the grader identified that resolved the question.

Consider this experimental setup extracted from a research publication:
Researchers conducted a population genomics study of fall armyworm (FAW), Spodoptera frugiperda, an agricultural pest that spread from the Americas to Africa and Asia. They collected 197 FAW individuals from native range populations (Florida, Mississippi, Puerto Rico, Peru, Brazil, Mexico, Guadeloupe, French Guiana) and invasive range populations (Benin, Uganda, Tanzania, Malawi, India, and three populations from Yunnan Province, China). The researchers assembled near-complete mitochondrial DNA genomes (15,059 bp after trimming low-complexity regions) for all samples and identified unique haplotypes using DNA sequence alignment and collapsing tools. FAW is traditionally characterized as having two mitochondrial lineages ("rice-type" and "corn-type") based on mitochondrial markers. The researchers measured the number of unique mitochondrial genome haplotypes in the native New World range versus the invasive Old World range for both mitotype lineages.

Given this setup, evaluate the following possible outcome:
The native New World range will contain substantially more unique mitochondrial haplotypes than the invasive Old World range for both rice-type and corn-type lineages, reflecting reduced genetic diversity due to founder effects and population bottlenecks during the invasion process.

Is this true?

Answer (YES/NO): YES